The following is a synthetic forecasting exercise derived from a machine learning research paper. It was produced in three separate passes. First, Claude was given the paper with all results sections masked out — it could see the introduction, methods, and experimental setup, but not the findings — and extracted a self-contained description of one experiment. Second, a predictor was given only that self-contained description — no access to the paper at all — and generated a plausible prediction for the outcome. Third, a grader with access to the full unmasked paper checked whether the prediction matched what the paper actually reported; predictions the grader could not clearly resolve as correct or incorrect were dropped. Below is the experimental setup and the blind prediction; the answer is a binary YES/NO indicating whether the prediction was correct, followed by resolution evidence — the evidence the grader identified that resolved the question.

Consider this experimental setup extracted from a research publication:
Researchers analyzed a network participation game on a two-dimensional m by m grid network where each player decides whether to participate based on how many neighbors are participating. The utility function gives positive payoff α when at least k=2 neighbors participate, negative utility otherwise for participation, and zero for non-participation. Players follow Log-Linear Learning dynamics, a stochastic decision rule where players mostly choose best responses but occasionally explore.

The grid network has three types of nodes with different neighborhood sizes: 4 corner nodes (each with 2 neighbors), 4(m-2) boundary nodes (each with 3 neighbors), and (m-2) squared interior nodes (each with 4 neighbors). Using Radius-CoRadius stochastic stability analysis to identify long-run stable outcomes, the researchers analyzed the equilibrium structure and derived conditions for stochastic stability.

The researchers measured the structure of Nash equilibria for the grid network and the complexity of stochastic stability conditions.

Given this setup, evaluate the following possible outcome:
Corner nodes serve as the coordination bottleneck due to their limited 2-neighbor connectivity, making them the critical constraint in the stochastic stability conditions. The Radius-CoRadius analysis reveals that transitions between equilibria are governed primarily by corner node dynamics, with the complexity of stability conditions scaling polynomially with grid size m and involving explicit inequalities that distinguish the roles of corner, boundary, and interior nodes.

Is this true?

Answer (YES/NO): NO